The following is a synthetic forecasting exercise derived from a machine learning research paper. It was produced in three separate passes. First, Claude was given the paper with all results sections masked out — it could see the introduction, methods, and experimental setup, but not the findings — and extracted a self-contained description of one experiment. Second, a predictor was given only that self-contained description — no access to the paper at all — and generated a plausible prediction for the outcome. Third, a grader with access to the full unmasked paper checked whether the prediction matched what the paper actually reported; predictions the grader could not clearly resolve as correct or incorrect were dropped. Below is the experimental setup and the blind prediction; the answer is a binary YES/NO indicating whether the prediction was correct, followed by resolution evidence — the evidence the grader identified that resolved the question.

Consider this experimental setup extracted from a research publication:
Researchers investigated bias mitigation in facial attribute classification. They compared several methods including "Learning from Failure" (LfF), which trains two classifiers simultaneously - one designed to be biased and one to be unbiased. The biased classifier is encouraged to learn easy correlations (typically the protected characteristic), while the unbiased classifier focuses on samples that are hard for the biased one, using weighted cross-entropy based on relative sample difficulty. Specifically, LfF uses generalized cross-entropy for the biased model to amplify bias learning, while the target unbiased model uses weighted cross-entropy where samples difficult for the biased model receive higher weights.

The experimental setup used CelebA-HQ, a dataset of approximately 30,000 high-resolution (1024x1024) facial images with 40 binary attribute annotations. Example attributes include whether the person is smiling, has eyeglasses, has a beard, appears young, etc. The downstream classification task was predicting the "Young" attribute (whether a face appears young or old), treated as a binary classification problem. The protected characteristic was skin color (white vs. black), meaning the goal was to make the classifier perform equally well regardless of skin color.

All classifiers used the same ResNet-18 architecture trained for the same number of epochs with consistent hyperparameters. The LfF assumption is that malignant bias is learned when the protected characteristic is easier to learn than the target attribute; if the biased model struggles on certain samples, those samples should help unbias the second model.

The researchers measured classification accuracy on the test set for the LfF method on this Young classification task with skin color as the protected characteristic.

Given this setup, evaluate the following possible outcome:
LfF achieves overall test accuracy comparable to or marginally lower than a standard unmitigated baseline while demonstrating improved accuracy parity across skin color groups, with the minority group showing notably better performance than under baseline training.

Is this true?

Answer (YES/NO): NO